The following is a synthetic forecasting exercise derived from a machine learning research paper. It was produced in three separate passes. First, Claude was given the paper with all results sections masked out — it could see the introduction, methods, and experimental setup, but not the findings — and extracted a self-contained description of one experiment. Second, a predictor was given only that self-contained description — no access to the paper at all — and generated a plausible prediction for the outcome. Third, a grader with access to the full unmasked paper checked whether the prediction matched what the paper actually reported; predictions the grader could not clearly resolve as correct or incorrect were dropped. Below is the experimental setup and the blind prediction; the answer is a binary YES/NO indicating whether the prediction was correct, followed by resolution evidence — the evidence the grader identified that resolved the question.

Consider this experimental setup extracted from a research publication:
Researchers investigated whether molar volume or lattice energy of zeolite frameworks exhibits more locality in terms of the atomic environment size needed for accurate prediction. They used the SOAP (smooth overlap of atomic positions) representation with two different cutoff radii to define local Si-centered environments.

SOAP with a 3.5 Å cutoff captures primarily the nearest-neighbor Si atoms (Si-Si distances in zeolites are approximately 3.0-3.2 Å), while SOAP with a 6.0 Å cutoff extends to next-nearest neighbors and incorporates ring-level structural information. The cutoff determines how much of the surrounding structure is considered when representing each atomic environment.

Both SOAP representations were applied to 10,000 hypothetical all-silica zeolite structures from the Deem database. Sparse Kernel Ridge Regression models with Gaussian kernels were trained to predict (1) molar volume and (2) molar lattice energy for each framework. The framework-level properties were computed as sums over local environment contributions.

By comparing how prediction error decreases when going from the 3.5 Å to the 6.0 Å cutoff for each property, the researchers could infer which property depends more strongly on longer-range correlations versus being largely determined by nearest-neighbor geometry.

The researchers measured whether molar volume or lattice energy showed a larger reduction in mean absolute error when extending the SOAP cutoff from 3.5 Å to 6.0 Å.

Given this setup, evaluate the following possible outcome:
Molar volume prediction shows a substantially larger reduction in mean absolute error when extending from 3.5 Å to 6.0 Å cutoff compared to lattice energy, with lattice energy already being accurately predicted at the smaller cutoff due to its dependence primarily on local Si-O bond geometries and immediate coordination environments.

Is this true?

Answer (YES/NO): YES